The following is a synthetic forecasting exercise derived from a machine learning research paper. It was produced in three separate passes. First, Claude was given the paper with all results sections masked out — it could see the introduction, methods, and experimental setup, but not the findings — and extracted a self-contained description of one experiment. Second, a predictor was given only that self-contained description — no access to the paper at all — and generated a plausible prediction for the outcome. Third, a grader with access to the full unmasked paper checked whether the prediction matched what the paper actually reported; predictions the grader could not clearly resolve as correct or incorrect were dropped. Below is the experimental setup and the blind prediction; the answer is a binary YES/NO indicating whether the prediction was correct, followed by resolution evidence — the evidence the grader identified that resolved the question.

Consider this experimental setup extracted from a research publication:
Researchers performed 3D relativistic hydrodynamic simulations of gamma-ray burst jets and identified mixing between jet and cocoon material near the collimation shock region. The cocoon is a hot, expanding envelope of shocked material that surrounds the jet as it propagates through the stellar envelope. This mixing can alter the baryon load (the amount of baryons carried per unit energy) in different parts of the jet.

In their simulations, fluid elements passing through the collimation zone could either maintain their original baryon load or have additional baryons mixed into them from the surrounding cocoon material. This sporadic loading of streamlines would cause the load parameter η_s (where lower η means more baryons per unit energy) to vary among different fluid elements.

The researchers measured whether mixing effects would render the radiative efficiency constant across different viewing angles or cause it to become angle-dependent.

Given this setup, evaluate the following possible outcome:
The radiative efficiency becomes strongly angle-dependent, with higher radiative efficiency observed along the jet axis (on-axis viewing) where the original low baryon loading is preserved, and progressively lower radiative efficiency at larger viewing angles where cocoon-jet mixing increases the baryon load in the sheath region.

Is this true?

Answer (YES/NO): YES